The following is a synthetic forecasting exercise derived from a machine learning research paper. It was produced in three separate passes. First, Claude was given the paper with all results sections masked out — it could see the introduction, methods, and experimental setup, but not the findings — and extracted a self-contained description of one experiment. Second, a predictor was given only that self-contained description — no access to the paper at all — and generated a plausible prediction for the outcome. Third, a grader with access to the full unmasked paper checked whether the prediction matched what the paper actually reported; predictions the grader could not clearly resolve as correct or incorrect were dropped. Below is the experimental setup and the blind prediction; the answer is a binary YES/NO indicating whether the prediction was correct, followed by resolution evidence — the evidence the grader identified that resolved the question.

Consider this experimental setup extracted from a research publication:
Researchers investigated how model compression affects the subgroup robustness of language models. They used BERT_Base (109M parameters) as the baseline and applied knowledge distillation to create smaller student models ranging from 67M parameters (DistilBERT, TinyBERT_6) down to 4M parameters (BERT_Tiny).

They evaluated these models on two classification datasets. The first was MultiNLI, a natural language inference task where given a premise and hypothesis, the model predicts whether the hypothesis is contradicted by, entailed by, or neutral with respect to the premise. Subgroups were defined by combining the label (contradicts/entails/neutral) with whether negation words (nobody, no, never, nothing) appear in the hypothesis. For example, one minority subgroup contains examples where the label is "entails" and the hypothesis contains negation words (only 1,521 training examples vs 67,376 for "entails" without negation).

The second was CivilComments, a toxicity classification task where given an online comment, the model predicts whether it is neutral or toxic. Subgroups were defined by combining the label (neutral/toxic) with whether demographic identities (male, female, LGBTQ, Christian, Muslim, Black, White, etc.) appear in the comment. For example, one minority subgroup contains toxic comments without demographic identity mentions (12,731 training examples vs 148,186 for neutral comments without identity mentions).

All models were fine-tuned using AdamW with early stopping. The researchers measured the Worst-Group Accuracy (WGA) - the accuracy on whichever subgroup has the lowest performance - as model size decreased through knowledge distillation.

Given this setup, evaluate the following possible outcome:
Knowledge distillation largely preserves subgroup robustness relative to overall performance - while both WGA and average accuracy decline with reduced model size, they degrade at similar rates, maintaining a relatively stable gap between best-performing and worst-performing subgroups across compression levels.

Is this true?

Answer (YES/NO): NO